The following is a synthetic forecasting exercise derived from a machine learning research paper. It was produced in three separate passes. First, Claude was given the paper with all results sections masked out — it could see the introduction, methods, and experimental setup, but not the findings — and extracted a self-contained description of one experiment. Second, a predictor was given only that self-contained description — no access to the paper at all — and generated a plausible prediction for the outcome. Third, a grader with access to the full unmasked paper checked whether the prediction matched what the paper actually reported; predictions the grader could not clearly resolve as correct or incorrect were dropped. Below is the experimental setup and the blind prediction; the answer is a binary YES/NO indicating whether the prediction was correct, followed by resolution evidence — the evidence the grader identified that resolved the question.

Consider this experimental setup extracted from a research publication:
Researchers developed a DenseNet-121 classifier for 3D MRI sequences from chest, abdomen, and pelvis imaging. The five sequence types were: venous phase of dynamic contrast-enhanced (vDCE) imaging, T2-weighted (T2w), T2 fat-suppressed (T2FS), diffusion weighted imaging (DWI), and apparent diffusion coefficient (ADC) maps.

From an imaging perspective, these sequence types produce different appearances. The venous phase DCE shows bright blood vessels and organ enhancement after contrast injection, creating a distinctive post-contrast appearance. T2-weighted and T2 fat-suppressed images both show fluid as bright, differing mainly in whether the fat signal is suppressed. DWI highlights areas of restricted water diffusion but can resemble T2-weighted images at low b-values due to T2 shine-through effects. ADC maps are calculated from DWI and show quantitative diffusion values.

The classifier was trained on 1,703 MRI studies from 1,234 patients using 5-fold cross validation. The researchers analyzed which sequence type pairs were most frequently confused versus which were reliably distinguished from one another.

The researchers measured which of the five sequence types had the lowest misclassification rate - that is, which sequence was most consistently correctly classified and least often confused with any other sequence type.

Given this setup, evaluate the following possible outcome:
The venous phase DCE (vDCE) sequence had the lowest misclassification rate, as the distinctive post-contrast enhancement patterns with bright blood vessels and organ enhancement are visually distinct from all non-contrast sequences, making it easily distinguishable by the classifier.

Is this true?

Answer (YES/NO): NO